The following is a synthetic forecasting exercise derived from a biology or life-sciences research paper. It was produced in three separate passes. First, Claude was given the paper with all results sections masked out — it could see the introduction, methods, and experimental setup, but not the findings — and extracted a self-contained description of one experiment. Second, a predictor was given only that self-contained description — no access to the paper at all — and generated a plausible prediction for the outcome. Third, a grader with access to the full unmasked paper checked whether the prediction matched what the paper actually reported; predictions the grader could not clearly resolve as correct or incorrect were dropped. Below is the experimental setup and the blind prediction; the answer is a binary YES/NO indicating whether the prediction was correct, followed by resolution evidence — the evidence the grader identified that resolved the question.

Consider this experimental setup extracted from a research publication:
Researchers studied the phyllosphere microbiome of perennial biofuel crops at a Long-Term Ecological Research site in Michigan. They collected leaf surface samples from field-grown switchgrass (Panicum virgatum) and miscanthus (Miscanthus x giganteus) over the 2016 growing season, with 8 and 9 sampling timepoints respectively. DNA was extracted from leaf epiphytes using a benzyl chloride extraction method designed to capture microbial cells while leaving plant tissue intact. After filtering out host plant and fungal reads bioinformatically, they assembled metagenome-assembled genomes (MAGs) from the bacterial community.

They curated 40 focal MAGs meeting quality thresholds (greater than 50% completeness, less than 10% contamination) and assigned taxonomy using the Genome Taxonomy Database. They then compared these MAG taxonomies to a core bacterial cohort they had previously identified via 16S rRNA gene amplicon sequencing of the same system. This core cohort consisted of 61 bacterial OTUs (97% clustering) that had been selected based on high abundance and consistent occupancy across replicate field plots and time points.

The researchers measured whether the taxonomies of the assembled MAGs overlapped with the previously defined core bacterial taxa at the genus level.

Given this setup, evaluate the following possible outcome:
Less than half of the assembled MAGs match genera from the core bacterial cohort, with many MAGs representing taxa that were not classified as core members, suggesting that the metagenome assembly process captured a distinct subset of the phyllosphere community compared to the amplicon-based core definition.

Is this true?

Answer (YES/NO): NO